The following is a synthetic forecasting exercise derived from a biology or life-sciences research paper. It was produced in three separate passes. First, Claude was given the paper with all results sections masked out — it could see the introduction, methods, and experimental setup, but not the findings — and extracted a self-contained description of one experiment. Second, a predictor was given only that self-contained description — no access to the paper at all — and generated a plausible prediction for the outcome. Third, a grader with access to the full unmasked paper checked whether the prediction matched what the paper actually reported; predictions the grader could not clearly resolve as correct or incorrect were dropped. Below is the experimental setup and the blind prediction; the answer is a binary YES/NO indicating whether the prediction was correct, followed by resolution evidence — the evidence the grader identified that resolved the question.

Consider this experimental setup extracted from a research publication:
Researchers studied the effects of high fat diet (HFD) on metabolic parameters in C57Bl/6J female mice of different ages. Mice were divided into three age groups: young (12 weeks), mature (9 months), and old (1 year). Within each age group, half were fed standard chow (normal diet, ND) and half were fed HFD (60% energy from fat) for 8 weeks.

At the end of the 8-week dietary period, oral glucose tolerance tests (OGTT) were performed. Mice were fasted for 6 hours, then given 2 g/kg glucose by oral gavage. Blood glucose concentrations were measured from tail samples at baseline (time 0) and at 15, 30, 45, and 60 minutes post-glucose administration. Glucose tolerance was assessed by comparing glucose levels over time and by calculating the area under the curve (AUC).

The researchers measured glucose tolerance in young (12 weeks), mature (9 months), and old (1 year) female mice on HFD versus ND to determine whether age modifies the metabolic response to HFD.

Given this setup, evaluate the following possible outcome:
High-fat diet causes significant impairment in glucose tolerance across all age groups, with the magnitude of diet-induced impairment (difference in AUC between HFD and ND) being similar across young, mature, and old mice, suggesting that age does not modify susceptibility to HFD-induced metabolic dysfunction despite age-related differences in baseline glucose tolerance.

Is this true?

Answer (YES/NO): NO